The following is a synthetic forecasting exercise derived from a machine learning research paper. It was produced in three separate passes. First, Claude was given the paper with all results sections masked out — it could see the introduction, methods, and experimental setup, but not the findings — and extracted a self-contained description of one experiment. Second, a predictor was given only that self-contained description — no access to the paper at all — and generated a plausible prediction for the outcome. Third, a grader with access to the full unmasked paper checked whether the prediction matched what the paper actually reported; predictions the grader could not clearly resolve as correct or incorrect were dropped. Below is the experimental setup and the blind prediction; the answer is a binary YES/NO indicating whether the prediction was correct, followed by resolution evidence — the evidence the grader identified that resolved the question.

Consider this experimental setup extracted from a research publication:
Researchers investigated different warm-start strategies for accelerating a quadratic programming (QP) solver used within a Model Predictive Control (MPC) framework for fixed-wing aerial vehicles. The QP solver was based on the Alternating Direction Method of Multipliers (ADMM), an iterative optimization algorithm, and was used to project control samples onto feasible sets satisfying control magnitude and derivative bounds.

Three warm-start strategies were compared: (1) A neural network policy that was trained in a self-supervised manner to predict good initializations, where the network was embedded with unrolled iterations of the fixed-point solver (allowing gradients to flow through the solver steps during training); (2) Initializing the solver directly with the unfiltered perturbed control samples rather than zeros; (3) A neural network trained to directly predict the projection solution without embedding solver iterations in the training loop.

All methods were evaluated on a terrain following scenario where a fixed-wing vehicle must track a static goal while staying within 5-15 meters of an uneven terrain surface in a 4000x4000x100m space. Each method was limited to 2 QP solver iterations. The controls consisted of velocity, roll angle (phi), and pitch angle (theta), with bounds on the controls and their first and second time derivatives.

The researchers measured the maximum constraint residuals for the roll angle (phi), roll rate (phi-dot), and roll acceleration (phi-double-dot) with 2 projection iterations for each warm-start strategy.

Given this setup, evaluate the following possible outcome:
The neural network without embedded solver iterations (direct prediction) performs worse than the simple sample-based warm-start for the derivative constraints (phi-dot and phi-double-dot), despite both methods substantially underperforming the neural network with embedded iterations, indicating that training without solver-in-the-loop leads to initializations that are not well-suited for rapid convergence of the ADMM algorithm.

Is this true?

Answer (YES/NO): NO